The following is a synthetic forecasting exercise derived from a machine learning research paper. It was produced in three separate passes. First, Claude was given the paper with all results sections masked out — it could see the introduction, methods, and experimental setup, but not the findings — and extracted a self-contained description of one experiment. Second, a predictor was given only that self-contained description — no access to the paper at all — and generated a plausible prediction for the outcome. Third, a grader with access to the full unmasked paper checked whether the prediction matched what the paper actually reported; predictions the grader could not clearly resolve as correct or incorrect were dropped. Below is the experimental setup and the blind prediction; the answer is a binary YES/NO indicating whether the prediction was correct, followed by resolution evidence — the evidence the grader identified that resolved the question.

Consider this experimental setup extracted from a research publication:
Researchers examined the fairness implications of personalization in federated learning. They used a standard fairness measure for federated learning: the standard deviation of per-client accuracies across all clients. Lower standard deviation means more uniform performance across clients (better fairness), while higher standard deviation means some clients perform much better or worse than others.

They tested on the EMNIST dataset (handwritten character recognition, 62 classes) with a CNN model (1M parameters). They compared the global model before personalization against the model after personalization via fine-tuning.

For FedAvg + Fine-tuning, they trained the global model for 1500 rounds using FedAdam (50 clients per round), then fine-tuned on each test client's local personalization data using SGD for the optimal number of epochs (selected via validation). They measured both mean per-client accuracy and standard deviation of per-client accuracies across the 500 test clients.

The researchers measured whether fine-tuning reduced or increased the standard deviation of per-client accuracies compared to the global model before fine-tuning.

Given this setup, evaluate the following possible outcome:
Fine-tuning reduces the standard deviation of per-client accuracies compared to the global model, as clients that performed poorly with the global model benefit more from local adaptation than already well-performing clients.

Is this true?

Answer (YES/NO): YES